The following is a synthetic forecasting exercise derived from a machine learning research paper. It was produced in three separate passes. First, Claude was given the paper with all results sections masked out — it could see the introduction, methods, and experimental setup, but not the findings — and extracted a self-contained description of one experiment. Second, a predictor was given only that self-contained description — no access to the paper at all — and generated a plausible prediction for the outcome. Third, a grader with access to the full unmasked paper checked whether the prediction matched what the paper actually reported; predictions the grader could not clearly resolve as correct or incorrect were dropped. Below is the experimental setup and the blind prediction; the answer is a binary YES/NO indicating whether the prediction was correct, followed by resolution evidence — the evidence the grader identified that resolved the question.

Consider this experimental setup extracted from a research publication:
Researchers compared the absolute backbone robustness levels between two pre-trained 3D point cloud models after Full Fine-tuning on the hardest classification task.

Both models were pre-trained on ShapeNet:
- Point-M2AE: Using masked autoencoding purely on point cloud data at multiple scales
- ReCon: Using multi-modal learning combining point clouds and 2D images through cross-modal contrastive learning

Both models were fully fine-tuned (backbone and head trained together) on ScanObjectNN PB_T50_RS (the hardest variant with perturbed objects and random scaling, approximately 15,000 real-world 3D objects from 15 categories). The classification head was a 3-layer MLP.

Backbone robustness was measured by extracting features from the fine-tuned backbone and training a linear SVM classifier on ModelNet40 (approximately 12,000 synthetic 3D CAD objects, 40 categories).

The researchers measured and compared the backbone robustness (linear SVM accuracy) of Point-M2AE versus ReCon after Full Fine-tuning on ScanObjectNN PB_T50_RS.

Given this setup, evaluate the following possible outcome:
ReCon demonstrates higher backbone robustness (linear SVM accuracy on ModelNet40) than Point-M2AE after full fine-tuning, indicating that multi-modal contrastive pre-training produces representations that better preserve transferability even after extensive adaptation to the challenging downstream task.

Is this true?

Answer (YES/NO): YES